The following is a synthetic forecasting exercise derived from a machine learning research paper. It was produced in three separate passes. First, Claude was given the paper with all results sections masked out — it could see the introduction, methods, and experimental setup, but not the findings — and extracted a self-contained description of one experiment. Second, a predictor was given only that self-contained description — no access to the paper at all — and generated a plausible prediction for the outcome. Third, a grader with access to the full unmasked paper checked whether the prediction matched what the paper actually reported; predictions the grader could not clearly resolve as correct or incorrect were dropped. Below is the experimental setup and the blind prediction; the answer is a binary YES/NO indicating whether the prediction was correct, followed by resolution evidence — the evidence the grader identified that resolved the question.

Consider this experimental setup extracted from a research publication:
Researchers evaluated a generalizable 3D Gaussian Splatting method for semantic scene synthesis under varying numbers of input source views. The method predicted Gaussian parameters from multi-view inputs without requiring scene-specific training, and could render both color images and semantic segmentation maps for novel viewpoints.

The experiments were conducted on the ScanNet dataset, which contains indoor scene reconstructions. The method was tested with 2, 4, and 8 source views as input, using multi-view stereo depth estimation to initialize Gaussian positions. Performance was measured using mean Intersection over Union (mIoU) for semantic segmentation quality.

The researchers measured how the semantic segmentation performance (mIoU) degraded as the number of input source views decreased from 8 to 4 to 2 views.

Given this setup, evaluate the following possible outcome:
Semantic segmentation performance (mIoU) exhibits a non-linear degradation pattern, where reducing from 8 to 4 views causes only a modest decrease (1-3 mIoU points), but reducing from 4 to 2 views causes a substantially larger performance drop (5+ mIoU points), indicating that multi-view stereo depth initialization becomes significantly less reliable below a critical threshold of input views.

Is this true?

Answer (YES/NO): NO